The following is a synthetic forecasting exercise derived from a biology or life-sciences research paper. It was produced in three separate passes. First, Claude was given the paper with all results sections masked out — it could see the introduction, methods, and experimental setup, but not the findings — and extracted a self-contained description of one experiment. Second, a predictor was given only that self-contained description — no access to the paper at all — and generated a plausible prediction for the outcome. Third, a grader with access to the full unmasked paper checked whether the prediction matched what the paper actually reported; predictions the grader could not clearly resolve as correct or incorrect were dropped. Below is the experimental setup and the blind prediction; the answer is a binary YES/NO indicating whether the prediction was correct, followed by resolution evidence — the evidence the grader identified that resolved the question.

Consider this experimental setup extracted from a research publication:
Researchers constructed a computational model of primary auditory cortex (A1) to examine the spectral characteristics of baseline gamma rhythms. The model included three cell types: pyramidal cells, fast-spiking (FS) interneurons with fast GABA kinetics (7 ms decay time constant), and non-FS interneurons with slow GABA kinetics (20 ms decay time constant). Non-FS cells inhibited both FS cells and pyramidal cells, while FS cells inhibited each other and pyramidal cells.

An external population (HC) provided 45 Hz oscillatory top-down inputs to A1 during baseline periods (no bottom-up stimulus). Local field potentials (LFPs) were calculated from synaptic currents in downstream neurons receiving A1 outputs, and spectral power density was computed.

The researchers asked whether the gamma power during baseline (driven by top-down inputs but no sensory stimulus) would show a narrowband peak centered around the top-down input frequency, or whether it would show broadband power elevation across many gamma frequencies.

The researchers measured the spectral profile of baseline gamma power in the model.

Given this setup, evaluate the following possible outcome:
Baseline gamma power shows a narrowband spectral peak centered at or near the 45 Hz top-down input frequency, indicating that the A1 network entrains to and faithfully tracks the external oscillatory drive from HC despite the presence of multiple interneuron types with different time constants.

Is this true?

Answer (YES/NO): YES